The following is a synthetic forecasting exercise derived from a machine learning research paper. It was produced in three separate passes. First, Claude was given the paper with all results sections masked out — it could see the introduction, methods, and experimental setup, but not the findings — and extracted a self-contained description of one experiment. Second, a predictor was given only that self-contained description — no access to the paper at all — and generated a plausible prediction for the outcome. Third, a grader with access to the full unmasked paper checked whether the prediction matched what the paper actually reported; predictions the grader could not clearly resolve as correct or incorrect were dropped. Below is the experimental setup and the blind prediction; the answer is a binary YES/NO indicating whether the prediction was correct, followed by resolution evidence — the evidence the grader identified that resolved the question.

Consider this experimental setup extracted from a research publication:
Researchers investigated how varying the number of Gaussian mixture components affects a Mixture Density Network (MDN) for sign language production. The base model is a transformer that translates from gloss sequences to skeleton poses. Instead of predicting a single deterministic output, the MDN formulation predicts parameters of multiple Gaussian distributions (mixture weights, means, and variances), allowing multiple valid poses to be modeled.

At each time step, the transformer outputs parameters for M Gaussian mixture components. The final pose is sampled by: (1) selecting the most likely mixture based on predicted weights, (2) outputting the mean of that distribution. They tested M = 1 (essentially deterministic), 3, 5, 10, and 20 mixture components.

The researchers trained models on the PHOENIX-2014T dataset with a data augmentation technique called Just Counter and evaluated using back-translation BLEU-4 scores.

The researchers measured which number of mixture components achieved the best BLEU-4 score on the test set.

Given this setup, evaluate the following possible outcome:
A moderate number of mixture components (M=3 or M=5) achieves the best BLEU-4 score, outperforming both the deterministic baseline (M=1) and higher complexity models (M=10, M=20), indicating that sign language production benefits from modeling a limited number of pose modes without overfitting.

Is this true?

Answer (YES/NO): NO